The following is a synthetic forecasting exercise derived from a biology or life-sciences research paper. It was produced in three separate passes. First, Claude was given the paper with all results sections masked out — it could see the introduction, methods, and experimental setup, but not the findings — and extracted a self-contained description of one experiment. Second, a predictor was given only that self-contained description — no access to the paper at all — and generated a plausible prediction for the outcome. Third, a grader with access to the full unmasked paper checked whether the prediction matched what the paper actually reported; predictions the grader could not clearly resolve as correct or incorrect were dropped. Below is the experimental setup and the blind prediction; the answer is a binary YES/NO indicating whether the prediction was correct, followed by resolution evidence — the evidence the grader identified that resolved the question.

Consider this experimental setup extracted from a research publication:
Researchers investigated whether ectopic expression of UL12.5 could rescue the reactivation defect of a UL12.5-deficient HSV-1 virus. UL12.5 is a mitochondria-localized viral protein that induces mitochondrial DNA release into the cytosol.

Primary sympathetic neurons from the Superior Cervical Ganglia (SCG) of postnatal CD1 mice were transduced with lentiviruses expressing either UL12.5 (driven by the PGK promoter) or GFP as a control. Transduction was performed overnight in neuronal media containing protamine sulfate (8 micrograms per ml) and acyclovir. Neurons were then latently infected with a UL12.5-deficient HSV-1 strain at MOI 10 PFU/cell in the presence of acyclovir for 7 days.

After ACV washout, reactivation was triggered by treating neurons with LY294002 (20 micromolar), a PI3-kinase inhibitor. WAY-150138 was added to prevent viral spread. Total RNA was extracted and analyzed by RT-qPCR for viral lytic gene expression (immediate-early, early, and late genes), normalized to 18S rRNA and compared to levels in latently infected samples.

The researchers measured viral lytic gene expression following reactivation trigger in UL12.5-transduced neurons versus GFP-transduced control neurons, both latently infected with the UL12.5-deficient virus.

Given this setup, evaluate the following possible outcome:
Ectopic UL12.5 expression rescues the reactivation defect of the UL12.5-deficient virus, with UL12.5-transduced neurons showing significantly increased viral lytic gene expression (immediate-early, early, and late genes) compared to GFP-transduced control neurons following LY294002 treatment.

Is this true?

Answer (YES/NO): YES